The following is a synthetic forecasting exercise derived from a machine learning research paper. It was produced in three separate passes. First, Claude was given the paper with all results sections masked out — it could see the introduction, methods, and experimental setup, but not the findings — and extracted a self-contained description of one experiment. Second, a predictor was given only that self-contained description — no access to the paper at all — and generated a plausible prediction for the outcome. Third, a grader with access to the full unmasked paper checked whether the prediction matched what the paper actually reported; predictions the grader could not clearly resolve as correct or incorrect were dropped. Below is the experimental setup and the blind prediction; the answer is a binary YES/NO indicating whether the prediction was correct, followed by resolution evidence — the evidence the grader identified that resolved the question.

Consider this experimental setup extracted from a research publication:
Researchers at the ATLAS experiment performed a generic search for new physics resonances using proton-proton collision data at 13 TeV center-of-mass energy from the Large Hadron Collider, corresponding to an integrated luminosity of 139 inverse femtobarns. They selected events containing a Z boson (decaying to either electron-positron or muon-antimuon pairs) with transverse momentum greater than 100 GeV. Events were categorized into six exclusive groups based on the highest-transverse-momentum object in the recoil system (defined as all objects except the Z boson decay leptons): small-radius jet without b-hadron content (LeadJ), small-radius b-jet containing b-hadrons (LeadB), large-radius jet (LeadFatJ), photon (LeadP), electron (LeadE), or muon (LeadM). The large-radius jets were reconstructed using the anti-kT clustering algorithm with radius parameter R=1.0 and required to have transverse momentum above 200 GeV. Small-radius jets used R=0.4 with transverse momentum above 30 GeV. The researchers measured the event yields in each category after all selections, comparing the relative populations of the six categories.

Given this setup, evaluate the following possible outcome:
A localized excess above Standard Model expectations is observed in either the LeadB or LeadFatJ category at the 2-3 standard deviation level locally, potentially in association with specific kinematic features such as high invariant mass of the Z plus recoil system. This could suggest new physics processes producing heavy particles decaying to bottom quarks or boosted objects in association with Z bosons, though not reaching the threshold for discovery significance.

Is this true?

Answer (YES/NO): NO